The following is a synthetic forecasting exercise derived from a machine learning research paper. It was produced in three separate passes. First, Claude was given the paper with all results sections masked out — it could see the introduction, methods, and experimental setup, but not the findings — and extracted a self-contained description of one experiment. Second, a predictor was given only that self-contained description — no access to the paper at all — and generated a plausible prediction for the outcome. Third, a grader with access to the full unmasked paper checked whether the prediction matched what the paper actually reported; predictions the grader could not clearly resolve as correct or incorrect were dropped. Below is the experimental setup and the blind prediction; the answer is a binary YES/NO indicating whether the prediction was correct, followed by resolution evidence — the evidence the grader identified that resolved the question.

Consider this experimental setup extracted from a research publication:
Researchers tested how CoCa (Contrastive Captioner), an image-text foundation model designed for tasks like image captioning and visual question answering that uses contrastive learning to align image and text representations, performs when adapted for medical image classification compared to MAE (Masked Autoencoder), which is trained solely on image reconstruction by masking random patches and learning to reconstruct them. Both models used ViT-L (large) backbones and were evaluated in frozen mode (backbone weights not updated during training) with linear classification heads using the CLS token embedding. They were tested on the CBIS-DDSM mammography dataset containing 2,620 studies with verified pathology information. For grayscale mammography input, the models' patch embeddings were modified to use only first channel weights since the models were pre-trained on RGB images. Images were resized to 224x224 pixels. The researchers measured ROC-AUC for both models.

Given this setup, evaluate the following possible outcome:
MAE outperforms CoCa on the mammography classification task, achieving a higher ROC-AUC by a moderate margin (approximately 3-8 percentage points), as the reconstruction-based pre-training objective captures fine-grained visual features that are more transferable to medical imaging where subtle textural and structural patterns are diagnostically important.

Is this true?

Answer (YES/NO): NO